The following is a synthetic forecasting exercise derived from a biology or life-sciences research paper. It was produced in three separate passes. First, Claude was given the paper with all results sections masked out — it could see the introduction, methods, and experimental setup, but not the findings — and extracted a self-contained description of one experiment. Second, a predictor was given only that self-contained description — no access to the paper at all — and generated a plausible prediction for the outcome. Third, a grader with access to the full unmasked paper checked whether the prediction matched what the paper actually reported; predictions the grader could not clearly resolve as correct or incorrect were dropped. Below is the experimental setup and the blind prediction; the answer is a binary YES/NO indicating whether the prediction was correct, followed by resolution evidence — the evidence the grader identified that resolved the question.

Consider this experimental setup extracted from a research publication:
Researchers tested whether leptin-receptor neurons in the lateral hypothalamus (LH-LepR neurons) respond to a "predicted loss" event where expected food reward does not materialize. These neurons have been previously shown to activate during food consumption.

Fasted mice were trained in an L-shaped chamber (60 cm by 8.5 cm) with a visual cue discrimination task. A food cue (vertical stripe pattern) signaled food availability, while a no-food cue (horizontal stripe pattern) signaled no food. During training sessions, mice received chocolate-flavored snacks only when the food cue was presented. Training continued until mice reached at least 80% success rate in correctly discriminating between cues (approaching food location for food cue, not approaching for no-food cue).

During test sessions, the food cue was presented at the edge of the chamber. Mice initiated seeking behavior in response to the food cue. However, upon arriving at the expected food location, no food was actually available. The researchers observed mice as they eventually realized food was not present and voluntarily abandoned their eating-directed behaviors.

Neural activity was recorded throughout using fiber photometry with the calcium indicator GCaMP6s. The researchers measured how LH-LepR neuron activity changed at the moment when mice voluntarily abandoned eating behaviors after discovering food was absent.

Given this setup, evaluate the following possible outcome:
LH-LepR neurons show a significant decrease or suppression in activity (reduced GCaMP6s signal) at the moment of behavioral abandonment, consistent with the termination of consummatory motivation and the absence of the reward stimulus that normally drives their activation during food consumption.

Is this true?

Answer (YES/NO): YES